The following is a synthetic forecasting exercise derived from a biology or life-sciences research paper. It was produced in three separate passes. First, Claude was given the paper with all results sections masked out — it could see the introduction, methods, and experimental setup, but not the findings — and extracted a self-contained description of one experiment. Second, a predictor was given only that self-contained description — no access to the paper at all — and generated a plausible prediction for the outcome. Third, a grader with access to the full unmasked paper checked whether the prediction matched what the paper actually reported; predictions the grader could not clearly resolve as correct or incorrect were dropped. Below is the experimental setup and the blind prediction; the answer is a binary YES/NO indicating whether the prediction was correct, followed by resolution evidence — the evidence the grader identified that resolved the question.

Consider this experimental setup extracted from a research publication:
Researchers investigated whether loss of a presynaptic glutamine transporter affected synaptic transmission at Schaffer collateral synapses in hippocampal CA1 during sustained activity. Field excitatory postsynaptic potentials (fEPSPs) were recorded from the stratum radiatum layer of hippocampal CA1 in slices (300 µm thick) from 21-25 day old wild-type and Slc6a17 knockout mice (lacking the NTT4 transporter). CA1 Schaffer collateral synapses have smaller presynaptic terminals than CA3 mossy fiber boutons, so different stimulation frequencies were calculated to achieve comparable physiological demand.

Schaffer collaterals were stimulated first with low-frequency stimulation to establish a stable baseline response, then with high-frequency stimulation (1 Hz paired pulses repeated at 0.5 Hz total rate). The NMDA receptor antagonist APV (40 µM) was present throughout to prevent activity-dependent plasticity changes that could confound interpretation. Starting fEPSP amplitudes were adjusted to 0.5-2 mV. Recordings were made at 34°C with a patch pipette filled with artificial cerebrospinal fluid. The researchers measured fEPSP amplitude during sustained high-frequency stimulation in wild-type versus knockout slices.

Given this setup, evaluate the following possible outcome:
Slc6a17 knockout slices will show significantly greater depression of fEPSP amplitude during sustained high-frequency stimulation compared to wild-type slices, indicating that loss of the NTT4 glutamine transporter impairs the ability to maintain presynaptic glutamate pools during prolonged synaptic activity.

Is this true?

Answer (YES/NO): YES